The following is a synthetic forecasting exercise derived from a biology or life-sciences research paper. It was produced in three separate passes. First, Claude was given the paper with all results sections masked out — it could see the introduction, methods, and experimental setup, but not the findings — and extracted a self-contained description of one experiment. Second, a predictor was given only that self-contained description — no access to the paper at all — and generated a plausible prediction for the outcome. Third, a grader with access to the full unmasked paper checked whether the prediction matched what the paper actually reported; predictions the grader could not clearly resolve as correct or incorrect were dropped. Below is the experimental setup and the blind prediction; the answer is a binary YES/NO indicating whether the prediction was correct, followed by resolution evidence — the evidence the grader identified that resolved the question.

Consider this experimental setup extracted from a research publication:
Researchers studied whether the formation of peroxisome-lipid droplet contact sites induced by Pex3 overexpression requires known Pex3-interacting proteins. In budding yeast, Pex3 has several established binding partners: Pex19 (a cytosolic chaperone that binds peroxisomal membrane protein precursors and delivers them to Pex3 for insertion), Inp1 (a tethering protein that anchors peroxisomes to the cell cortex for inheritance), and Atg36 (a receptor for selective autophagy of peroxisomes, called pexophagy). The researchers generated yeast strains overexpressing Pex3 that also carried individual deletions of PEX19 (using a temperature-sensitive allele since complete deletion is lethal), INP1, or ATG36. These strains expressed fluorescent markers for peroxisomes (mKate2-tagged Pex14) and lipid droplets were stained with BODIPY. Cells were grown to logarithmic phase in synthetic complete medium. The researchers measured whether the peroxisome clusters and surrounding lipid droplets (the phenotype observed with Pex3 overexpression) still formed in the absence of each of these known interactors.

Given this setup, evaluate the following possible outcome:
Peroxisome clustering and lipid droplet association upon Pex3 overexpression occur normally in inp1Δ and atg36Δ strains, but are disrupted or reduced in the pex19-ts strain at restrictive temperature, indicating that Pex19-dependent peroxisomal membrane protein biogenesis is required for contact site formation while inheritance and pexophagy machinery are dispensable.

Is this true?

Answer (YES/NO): NO